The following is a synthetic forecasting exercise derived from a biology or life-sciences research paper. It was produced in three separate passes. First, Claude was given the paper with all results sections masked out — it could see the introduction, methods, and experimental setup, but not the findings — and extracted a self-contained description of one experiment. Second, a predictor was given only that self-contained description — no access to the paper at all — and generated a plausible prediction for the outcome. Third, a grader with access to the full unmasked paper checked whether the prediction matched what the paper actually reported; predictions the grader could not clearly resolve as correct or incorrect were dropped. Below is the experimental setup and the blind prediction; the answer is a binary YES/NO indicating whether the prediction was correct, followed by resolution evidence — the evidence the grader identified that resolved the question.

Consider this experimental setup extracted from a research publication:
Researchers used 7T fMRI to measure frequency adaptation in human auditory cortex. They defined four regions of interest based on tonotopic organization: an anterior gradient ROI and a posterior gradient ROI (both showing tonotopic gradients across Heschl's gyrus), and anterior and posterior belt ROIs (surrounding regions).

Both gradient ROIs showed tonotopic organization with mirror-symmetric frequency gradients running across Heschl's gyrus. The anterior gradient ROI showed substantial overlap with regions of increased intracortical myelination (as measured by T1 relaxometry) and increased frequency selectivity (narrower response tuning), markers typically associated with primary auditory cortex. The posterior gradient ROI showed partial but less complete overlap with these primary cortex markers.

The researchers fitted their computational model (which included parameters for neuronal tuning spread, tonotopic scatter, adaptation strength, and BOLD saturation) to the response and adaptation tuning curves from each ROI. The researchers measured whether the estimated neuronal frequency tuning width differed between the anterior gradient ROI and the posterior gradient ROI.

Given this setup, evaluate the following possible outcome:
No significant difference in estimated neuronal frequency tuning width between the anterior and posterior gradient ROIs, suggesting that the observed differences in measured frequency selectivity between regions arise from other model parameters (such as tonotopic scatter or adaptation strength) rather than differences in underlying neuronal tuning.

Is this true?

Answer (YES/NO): NO